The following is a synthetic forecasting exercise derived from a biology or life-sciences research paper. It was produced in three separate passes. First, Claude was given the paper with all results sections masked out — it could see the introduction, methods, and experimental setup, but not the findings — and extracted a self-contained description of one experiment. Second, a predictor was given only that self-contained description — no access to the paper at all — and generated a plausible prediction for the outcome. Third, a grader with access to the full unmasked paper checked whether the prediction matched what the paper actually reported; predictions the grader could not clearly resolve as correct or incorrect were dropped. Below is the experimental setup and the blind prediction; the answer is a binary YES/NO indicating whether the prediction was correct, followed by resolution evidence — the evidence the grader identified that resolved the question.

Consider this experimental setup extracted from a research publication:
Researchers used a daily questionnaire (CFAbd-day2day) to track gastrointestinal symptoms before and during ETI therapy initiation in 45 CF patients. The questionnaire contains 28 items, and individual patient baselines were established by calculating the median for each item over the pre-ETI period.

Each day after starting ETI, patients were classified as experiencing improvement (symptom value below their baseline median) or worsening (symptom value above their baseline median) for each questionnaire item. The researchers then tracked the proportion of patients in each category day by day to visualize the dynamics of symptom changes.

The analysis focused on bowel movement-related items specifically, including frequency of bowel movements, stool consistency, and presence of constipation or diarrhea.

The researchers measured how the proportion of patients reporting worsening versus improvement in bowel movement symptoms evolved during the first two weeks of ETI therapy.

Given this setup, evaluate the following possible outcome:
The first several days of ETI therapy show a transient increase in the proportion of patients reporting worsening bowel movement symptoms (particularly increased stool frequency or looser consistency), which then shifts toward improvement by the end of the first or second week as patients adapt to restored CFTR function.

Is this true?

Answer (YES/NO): NO